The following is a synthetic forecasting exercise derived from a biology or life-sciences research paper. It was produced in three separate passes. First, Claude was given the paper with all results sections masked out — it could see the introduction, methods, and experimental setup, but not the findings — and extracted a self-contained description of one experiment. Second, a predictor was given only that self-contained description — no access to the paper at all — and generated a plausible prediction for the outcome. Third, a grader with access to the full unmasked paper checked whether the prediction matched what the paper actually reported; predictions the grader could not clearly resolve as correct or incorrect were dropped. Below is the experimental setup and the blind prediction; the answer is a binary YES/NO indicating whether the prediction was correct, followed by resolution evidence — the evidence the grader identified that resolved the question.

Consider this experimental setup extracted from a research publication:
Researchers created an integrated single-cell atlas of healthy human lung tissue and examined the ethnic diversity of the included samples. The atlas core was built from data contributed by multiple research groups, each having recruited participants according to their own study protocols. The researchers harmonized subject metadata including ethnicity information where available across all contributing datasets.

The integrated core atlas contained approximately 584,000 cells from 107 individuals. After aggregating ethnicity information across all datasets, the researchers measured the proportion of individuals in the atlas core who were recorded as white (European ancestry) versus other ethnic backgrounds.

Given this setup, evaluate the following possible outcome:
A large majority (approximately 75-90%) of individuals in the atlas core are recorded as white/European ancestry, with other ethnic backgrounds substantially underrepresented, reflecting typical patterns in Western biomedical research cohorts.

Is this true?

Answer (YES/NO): NO